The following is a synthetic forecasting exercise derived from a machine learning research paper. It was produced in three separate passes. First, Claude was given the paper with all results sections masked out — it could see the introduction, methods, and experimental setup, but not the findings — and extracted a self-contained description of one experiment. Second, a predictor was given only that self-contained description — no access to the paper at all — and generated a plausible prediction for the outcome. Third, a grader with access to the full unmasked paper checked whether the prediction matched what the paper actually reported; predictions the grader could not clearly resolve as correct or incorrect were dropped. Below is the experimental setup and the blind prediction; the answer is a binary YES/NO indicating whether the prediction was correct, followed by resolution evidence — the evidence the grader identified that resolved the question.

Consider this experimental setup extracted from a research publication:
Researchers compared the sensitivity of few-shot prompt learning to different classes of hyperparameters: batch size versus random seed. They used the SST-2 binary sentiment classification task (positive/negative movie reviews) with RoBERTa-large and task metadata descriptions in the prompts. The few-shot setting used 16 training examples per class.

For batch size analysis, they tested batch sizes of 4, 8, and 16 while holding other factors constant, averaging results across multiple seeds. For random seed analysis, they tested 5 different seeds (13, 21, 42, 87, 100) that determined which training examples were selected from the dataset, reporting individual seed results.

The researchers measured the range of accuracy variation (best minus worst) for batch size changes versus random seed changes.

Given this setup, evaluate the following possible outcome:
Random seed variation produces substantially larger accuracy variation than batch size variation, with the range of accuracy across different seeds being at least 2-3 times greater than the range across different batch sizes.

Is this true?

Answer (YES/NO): NO